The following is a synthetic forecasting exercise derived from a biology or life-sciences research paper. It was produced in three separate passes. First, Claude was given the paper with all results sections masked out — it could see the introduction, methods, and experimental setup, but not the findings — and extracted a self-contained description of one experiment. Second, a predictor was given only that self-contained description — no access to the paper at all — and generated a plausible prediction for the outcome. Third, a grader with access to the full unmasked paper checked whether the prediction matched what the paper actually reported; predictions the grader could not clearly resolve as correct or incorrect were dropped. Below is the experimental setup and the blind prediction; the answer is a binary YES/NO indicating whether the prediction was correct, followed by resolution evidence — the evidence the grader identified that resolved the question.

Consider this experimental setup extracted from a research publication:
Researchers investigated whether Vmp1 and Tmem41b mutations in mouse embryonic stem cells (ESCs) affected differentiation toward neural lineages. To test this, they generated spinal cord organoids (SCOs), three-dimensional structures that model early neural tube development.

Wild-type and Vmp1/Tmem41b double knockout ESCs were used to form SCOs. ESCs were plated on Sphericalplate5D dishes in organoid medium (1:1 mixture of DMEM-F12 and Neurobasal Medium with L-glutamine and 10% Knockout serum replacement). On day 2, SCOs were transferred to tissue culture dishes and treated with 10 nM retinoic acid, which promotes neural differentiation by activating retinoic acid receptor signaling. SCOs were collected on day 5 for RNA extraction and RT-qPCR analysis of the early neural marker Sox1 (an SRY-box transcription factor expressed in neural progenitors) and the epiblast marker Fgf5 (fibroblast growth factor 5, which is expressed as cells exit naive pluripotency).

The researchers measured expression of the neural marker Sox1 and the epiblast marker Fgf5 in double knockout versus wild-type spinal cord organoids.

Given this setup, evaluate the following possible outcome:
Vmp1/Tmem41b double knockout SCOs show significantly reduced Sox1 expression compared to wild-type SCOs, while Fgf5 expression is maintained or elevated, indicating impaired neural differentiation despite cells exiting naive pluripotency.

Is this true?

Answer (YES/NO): NO